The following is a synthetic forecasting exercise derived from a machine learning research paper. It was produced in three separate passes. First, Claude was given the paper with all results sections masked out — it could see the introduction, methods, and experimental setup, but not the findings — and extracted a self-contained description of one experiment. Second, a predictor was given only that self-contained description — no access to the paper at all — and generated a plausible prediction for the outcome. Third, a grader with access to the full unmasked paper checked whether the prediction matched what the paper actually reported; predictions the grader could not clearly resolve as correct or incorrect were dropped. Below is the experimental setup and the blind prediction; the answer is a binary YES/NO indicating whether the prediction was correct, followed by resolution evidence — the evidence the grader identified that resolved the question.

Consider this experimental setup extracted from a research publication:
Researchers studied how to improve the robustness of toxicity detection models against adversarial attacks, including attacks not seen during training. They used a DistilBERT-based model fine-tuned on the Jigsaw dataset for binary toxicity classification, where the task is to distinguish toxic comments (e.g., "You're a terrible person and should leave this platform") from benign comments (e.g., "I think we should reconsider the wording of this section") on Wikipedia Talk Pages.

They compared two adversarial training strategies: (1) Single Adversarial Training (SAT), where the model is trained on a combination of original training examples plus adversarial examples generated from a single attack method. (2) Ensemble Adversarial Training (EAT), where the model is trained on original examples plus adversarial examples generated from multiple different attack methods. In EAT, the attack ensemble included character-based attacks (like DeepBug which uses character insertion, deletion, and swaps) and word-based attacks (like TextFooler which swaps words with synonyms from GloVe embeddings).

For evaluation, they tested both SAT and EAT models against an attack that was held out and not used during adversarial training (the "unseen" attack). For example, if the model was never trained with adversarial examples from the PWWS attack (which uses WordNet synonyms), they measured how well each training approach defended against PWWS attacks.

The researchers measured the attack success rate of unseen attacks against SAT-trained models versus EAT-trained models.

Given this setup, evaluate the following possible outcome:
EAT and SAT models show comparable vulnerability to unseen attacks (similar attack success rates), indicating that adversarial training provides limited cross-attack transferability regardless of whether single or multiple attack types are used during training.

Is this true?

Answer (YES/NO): NO